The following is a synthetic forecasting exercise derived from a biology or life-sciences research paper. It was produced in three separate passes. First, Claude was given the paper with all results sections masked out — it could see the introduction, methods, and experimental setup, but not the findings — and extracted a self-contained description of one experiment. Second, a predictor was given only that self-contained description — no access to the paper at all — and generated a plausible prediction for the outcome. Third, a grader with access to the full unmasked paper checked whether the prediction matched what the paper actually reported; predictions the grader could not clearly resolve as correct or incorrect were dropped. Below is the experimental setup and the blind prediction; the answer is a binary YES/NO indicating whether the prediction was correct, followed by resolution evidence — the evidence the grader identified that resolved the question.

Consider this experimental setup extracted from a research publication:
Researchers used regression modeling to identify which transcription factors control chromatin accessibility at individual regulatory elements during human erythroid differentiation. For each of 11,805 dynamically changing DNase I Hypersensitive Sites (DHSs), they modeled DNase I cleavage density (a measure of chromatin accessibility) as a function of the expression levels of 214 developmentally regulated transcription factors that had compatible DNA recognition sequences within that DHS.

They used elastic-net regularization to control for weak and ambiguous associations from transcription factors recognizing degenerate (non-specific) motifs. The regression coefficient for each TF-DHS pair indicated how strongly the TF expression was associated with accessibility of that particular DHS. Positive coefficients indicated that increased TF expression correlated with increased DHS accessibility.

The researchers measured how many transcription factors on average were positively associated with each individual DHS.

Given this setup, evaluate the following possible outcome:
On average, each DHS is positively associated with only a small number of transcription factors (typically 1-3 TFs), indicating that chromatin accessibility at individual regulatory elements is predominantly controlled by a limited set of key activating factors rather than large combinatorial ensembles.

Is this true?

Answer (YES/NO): NO